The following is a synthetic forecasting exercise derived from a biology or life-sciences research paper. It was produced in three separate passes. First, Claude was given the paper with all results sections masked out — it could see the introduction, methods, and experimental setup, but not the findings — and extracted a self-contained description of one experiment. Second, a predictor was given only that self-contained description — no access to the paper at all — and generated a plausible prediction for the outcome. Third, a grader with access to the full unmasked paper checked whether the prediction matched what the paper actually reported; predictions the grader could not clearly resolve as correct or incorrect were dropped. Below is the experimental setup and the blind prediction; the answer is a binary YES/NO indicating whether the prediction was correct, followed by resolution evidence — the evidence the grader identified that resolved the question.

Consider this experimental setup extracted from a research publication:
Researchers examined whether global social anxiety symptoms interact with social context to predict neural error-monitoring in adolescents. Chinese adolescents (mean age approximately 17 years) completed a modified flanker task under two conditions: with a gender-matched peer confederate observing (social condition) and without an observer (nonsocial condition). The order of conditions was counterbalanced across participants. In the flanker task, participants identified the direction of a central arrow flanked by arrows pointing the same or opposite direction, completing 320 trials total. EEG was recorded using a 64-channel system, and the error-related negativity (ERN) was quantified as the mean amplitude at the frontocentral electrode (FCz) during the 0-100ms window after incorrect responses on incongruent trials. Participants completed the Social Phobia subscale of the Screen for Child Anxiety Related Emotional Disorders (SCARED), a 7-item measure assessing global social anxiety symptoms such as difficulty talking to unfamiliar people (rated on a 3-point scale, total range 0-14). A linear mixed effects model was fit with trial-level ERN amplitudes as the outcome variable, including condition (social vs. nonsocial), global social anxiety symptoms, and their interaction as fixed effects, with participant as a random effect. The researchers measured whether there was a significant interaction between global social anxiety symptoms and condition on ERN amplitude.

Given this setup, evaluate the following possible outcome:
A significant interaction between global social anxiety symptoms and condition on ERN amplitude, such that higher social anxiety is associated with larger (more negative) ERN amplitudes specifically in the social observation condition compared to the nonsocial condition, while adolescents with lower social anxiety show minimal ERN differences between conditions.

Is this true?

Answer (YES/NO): NO